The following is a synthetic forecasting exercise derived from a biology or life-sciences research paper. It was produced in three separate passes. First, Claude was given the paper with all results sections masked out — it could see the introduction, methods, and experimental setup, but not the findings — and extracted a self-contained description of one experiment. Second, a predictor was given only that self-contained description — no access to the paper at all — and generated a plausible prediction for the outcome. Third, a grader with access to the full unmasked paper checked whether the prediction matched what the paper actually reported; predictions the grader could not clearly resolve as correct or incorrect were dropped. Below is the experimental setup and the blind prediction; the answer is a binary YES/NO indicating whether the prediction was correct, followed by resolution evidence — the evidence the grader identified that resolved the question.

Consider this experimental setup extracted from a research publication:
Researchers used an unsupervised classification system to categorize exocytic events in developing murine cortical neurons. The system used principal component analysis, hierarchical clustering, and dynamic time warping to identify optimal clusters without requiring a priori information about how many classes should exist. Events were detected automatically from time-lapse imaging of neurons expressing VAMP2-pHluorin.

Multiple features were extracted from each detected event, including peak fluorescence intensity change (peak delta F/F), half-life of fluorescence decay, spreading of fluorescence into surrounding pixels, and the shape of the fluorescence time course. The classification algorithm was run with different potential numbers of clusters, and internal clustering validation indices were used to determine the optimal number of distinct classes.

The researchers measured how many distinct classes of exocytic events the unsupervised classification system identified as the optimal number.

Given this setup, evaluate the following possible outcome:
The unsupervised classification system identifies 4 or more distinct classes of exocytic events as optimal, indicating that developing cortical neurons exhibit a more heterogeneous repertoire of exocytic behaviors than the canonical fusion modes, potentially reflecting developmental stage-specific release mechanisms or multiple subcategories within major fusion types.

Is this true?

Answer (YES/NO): YES